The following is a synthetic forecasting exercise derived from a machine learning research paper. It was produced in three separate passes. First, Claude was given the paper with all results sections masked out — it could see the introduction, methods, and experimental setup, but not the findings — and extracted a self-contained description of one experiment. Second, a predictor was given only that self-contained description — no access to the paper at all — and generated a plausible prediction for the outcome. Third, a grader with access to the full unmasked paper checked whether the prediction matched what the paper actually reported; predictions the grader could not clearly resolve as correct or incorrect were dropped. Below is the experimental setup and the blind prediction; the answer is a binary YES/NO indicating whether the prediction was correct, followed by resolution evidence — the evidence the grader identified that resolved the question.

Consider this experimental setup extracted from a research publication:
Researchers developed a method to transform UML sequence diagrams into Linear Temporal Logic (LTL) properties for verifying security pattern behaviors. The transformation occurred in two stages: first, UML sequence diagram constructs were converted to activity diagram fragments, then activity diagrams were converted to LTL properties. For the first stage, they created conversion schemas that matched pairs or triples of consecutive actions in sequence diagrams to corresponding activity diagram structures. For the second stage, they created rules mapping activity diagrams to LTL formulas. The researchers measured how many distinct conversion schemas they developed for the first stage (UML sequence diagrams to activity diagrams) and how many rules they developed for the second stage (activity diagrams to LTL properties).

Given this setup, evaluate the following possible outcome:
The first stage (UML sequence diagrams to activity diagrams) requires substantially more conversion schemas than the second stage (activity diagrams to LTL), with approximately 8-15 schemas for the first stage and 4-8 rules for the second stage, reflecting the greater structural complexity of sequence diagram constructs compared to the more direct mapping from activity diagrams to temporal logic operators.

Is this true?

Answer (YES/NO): NO